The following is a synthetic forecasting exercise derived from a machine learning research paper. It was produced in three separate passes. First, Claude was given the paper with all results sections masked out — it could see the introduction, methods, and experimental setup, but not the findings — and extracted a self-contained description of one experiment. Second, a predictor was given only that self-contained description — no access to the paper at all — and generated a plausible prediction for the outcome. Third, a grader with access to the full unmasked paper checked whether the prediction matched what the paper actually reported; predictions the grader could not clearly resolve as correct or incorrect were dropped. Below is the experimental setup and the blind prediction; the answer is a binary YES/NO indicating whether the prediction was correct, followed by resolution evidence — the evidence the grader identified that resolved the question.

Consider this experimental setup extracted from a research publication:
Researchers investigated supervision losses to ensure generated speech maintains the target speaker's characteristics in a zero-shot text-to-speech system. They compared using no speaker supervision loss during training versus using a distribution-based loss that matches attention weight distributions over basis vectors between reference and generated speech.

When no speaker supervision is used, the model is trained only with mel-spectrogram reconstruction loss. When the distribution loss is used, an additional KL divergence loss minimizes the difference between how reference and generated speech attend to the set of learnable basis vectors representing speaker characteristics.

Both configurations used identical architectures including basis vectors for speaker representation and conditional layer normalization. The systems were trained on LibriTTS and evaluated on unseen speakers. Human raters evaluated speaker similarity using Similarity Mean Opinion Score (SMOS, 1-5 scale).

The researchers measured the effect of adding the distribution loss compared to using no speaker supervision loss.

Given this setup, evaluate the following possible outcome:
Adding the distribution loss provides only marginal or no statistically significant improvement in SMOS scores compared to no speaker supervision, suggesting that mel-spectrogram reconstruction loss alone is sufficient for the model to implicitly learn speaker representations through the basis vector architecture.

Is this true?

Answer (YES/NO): NO